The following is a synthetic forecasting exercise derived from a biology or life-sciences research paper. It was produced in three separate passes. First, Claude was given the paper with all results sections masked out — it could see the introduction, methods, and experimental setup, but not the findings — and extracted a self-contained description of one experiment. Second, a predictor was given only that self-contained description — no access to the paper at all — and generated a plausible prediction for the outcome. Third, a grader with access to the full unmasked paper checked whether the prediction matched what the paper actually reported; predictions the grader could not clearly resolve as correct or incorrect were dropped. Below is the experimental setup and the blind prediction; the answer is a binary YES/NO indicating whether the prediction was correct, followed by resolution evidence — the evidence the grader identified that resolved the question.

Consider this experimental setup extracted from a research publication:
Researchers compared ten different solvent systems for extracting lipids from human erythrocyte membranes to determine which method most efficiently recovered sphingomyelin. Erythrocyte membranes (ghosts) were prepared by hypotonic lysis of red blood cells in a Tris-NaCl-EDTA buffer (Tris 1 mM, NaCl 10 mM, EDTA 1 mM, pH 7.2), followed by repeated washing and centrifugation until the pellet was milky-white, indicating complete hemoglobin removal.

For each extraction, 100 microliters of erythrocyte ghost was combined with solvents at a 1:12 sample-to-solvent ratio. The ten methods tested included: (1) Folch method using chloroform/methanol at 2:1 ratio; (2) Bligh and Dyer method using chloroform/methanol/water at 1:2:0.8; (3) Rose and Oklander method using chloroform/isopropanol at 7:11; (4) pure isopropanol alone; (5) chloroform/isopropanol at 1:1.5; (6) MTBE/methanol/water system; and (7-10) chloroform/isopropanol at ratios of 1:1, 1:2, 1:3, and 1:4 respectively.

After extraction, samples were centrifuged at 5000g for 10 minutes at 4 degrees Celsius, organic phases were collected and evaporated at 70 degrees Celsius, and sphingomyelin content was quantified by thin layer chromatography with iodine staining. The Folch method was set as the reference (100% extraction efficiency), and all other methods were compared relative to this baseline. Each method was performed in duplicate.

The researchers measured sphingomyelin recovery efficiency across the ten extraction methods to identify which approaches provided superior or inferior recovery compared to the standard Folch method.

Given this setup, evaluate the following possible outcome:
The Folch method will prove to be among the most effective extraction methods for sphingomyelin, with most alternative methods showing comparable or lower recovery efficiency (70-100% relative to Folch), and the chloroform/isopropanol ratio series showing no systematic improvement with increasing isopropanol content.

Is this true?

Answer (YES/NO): NO